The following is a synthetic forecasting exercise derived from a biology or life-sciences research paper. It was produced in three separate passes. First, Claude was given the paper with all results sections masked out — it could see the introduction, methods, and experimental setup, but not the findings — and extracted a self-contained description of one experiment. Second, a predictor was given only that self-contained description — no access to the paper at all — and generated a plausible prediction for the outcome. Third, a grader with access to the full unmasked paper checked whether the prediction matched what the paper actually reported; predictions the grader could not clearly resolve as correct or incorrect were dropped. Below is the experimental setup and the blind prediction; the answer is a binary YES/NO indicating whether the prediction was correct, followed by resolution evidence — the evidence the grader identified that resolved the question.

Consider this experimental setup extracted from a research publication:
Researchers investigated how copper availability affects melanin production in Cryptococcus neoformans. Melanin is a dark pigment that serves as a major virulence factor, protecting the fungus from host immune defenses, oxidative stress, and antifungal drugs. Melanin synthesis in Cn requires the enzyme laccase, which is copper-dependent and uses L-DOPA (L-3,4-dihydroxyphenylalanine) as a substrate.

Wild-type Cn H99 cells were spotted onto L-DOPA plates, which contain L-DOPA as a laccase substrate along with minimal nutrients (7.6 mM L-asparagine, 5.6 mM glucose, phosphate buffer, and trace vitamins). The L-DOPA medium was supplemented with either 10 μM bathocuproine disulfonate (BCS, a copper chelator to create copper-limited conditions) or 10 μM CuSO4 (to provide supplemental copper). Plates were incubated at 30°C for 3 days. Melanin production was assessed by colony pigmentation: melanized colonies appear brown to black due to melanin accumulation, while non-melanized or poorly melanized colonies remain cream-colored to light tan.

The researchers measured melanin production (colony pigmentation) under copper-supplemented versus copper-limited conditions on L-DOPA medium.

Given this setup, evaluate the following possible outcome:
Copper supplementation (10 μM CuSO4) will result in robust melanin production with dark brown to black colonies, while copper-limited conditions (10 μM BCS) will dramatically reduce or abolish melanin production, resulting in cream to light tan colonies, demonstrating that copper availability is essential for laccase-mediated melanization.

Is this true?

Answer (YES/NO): NO